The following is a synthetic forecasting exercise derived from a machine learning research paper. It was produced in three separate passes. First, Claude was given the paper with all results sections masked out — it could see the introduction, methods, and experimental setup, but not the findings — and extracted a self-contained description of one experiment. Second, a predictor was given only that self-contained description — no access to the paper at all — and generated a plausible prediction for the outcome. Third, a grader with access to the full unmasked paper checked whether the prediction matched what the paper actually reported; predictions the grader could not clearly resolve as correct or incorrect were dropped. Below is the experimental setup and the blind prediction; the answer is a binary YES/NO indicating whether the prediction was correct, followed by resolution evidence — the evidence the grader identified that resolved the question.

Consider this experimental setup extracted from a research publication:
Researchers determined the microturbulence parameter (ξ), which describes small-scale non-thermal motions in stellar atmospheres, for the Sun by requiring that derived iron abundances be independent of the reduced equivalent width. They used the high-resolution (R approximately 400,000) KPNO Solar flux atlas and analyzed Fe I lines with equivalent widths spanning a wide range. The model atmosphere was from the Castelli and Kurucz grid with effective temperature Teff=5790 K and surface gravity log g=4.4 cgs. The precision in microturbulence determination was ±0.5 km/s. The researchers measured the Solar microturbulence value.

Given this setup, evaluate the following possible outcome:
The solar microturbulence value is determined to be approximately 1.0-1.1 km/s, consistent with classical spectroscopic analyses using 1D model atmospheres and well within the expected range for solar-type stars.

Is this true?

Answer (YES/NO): NO